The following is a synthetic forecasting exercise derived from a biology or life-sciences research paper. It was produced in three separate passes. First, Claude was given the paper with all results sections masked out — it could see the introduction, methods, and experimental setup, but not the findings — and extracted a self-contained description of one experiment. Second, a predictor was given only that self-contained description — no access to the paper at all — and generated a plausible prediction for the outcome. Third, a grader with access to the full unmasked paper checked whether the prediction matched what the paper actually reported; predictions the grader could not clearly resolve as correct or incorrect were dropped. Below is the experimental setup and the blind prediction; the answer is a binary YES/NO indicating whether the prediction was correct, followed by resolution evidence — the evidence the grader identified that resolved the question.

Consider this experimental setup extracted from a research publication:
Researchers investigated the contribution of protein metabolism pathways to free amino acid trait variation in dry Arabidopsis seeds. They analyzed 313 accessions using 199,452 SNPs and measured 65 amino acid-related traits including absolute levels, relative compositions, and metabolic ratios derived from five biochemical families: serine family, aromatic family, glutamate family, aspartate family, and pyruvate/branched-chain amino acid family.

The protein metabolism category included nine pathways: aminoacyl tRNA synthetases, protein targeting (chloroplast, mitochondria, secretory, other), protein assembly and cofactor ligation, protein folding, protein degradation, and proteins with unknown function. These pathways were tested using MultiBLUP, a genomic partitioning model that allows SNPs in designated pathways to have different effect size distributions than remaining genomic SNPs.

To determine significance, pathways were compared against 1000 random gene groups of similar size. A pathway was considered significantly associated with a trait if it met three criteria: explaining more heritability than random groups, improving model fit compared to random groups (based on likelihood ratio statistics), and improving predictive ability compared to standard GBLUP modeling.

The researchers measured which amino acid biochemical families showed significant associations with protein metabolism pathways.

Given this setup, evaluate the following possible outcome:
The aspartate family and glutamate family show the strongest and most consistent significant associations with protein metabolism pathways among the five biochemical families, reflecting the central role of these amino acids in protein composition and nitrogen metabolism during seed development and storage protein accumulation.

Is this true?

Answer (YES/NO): NO